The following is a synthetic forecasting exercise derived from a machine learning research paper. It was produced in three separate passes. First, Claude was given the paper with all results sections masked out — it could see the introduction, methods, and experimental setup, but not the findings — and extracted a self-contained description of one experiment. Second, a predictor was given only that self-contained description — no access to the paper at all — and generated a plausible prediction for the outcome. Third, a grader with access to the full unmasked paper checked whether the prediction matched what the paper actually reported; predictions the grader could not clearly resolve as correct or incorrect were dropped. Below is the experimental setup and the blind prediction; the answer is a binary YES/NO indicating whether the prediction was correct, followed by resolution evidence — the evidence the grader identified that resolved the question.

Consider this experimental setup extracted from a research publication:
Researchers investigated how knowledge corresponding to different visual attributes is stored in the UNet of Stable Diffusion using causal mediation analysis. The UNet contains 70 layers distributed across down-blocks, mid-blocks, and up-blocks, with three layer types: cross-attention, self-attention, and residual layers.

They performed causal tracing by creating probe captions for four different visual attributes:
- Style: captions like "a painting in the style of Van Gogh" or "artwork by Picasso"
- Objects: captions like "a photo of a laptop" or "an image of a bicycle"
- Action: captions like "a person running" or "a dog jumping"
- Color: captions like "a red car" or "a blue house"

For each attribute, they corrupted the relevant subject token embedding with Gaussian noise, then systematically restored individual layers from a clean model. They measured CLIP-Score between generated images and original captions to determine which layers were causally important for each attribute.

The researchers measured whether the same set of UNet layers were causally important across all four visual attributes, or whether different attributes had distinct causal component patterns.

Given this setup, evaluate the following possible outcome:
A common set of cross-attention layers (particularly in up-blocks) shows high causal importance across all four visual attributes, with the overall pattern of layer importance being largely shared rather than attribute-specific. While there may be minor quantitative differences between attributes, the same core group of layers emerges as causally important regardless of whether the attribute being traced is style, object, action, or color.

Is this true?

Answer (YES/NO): NO